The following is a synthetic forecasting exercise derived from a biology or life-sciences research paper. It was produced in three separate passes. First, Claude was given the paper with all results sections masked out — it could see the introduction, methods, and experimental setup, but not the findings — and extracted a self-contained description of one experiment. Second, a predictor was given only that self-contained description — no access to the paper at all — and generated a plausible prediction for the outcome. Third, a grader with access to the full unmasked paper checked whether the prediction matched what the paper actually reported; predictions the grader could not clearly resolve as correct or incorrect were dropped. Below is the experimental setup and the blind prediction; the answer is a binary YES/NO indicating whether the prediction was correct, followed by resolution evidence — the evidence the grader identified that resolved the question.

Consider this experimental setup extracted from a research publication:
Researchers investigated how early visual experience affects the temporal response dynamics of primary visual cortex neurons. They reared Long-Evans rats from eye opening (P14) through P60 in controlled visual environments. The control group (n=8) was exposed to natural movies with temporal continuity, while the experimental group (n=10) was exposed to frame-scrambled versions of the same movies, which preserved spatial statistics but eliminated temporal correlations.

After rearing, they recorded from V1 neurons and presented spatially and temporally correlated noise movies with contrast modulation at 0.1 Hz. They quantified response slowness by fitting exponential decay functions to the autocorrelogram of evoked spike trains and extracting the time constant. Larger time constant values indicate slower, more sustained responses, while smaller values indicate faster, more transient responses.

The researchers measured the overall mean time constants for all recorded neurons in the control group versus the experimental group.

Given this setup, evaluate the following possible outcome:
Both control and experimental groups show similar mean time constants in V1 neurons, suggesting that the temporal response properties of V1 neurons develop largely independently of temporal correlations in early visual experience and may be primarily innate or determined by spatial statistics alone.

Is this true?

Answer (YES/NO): NO